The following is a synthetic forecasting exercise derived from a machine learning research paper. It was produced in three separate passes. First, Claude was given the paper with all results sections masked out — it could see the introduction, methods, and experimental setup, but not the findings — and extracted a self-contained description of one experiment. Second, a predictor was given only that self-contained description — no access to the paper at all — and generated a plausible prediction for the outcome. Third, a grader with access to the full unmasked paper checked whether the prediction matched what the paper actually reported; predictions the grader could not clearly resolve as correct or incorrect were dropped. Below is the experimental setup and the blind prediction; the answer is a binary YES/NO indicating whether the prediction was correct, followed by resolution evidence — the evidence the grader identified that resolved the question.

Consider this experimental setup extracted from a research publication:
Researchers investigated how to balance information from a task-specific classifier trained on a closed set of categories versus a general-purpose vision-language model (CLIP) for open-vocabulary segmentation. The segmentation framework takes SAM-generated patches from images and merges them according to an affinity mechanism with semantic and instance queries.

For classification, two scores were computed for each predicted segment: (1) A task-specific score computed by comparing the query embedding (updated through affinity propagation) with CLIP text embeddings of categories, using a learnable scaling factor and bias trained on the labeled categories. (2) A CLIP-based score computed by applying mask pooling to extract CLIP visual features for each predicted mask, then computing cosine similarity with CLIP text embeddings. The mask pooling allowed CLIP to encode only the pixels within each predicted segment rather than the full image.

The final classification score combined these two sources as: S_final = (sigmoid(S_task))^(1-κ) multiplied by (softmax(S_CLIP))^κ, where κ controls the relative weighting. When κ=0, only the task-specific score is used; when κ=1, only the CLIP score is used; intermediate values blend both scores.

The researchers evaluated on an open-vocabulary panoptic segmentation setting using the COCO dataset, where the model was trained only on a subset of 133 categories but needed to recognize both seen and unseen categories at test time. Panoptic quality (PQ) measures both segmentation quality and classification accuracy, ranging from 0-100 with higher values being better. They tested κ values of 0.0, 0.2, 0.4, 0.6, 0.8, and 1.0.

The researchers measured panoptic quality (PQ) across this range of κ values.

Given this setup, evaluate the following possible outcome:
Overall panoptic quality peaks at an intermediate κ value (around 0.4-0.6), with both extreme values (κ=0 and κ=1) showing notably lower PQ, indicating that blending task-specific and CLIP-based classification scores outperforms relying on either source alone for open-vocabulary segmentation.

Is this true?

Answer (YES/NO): YES